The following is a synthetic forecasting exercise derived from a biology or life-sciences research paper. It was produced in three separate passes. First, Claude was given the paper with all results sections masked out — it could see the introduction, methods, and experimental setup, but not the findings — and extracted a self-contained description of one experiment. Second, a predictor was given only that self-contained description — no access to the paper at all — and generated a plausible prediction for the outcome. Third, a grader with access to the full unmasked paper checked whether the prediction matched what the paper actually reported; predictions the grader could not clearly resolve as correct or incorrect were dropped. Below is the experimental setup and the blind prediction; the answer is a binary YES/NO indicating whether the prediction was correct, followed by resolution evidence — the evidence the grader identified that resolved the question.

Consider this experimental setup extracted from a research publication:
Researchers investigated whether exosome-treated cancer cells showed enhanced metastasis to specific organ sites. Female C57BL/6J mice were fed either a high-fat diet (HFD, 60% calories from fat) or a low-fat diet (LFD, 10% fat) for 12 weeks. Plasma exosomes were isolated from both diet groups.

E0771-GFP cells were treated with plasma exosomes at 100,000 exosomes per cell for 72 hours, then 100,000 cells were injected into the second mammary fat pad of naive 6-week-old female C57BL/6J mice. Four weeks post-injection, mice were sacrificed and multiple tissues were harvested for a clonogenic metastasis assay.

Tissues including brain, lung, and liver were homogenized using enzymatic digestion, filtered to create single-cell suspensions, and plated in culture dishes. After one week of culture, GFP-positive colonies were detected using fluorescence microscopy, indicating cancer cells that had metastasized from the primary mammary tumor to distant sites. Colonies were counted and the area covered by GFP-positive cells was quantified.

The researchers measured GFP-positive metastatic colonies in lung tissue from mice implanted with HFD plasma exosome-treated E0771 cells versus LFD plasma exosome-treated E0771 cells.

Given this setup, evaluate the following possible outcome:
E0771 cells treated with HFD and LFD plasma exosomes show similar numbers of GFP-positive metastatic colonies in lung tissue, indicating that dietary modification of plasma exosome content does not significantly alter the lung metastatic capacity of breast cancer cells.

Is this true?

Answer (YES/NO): NO